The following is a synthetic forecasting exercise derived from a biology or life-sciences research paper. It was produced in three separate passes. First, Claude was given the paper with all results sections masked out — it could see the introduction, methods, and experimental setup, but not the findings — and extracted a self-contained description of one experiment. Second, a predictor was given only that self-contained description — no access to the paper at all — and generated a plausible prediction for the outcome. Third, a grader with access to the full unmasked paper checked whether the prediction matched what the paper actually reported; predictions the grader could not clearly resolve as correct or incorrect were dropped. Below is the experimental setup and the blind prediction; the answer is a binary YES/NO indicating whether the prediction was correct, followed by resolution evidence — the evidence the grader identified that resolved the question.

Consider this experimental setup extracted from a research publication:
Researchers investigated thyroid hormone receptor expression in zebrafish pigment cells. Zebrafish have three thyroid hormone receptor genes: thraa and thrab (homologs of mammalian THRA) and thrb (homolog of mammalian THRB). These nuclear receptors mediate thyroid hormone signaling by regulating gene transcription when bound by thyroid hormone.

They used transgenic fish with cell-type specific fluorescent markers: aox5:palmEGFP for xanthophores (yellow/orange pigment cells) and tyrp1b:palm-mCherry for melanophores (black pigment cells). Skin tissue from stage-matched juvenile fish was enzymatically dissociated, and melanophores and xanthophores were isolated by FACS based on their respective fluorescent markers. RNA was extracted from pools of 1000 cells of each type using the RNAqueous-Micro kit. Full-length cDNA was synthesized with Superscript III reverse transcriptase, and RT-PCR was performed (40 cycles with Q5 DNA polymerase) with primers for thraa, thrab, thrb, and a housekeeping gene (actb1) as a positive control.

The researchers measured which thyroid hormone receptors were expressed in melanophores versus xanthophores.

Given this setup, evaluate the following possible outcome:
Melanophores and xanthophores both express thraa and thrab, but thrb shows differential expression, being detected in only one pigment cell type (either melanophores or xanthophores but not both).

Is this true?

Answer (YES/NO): NO